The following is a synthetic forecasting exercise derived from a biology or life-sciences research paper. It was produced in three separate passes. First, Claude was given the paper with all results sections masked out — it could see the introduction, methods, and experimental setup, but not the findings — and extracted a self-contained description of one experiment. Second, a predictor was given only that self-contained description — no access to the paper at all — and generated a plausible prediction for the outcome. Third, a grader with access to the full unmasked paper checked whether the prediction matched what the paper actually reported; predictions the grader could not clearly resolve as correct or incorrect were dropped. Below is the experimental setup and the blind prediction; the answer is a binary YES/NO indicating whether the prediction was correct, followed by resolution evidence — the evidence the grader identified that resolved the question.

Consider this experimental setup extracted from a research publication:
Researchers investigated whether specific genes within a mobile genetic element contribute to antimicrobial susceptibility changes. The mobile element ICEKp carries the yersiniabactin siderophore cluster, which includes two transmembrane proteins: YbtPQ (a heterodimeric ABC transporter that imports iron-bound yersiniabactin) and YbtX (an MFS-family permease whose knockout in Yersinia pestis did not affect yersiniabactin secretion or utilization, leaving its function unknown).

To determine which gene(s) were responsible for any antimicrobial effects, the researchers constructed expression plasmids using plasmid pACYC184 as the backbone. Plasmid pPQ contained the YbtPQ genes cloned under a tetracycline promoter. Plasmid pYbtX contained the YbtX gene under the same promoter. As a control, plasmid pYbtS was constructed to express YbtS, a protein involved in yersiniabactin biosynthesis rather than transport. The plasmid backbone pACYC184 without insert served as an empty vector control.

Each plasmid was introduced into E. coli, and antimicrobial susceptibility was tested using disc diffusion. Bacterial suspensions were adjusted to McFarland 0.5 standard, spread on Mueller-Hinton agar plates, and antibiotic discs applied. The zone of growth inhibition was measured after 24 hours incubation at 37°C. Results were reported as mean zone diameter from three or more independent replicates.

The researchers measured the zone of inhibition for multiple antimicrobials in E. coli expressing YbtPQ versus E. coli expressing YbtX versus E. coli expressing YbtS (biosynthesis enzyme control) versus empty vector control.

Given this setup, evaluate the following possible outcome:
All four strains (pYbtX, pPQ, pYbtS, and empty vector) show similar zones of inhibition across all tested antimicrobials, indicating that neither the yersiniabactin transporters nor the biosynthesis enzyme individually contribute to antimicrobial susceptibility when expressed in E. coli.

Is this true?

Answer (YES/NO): NO